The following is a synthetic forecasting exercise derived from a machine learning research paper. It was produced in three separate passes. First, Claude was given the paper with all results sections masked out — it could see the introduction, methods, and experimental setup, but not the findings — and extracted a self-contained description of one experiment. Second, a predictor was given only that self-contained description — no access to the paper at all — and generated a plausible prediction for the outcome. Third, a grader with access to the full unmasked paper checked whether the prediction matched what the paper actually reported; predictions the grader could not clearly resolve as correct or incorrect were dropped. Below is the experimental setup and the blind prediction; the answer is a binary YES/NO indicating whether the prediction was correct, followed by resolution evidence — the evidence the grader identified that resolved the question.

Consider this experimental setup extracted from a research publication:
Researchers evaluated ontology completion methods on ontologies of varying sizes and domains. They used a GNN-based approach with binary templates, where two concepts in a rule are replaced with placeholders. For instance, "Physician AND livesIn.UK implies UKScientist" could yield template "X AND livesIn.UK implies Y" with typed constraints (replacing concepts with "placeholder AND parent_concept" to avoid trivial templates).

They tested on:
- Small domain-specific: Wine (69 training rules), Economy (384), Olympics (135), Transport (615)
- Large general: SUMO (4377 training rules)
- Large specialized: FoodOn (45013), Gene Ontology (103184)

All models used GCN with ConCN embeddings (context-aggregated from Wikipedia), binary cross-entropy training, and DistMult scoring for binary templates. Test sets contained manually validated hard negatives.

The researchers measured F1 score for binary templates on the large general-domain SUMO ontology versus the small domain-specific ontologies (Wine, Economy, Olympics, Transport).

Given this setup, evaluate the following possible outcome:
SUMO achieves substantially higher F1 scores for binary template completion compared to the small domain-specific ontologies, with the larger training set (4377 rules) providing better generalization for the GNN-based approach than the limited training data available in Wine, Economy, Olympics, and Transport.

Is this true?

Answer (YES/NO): NO